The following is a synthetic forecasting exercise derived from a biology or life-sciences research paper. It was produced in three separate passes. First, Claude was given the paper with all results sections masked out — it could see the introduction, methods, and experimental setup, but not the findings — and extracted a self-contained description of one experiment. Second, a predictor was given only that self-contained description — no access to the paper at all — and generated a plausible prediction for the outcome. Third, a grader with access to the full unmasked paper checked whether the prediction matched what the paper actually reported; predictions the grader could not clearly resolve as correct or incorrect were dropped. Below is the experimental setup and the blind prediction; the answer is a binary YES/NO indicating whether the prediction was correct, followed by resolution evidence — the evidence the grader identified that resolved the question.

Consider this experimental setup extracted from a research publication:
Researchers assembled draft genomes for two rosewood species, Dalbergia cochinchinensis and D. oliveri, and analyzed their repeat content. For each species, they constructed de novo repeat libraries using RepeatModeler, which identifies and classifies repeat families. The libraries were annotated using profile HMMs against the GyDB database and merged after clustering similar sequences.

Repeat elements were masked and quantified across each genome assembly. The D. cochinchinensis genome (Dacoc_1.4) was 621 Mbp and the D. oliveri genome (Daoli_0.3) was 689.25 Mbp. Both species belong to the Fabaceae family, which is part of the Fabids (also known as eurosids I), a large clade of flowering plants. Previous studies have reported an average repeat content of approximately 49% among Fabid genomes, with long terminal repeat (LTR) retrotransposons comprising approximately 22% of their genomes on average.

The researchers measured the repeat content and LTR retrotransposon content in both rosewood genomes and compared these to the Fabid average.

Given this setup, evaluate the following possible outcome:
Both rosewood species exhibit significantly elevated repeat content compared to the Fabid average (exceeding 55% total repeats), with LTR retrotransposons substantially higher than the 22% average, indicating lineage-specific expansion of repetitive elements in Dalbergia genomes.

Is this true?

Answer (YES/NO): YES